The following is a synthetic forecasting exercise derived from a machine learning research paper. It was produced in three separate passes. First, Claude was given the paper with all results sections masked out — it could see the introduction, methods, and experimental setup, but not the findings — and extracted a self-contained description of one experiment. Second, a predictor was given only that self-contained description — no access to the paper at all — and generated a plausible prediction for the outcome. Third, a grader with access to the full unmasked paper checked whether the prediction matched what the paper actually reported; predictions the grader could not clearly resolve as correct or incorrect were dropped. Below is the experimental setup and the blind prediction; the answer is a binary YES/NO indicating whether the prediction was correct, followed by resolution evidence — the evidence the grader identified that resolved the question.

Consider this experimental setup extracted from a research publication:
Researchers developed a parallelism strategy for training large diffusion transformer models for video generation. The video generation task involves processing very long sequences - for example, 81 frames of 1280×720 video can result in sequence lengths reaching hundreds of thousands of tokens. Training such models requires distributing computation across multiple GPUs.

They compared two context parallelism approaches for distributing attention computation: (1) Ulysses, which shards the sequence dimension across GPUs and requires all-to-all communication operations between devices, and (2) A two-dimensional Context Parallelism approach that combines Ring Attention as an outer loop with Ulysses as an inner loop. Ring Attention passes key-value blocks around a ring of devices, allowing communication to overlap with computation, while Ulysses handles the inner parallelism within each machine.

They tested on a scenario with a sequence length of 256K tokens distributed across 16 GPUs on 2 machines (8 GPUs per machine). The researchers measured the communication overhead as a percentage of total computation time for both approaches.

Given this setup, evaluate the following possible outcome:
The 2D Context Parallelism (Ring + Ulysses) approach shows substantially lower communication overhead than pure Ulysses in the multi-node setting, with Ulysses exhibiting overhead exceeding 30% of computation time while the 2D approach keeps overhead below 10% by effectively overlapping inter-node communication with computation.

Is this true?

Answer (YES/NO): NO